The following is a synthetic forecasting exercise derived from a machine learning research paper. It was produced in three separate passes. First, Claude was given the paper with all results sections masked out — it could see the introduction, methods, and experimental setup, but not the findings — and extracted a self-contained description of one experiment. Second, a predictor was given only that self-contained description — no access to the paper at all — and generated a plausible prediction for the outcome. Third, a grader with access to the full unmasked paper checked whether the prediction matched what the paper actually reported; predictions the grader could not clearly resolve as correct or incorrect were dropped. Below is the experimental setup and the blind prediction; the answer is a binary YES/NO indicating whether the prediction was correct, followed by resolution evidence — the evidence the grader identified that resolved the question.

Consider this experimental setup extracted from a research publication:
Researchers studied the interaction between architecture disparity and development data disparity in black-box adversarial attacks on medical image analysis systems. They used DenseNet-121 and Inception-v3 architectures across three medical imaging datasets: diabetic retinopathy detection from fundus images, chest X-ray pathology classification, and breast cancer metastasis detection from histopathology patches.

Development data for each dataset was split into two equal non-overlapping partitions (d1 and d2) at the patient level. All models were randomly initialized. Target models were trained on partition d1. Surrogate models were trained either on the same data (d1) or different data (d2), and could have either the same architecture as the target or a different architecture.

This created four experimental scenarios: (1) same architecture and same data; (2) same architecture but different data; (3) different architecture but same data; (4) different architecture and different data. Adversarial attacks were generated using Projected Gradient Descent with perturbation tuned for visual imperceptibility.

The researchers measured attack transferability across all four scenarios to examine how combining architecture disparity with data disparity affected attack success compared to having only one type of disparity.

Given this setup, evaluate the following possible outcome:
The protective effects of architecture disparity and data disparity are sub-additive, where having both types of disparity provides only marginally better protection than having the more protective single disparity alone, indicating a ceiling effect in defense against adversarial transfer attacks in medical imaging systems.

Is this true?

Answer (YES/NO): NO